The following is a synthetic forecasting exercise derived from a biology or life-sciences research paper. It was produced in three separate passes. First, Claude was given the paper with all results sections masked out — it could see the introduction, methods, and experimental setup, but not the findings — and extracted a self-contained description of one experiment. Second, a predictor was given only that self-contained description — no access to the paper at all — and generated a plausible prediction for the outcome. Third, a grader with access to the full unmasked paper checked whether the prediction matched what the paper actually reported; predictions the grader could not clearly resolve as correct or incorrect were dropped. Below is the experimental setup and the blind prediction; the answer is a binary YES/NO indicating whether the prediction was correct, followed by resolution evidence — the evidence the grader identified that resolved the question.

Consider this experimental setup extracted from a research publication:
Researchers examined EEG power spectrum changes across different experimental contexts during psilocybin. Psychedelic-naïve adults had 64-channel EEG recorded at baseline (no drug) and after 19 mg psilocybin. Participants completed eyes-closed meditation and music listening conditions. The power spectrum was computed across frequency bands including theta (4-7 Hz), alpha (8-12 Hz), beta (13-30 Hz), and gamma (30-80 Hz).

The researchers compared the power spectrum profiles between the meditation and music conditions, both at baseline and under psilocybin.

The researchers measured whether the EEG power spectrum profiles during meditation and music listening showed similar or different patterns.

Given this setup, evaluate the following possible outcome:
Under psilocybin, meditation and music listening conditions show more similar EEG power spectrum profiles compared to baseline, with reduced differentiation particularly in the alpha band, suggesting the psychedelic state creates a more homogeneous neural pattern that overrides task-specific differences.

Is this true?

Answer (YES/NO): NO